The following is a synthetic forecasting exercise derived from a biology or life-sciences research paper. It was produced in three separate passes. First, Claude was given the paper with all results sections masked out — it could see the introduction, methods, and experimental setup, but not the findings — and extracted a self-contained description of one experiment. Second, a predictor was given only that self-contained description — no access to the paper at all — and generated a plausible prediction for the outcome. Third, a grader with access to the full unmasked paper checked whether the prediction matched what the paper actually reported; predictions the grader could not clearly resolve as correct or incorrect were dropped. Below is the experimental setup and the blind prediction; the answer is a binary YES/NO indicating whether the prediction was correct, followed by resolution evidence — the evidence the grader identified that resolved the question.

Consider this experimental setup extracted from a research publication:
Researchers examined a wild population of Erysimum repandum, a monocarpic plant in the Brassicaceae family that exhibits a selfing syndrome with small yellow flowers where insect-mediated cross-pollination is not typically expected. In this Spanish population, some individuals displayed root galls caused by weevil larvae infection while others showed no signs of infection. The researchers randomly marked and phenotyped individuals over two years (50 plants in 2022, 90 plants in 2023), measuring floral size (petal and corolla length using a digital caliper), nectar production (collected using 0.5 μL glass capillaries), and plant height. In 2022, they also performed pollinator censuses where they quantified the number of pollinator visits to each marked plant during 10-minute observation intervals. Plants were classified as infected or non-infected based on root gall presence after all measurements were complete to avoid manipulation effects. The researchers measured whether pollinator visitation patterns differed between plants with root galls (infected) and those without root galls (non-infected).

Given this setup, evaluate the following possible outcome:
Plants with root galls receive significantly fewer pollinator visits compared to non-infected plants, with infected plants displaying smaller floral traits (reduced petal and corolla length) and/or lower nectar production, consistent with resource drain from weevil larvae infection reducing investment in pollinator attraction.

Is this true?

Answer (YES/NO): NO